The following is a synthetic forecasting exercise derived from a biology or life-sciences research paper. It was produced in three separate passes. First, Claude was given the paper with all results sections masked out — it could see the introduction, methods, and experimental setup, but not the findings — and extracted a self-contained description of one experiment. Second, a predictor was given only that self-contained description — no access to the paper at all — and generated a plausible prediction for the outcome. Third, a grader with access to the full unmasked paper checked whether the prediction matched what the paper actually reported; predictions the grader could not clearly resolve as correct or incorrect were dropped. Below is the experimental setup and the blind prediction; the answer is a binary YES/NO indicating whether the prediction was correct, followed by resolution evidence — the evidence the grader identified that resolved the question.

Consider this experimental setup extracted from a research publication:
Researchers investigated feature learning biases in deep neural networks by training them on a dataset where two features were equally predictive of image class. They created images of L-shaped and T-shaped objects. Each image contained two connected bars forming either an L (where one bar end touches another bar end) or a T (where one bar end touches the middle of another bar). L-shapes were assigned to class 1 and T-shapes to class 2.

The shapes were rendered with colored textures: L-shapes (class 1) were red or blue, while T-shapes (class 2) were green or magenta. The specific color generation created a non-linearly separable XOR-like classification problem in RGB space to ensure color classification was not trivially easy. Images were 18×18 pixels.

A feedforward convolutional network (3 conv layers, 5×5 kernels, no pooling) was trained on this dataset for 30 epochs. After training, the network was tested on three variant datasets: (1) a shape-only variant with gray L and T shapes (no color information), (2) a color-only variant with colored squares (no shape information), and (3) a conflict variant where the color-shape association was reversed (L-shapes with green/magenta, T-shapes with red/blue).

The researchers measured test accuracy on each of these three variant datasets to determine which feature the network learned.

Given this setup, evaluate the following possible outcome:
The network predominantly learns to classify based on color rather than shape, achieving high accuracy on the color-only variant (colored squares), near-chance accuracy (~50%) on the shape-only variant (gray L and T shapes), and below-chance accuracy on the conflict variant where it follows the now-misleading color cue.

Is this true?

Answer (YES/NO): YES